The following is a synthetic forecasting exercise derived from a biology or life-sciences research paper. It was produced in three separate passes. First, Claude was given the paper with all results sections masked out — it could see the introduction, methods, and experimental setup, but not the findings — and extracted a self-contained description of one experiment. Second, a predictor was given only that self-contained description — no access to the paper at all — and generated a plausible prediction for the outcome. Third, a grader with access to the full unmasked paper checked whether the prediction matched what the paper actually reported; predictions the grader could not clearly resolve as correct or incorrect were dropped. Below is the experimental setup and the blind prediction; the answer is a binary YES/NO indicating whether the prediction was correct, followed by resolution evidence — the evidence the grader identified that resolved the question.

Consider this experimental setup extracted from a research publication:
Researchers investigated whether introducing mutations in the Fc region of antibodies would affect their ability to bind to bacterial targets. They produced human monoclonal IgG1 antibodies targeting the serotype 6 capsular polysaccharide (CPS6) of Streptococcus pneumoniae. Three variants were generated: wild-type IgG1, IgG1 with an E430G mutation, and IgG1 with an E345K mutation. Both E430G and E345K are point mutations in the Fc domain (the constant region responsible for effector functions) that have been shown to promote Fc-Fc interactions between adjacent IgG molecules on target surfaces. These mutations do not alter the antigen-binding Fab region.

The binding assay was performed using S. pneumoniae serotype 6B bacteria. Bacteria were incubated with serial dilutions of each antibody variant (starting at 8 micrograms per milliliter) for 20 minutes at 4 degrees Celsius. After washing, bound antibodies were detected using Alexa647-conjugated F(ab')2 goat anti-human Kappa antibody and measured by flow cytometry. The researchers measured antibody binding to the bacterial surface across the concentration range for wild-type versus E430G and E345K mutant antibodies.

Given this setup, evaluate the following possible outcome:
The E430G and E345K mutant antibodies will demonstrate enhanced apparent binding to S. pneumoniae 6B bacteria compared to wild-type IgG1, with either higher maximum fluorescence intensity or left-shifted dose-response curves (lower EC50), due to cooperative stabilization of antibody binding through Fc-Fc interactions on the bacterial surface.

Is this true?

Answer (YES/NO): NO